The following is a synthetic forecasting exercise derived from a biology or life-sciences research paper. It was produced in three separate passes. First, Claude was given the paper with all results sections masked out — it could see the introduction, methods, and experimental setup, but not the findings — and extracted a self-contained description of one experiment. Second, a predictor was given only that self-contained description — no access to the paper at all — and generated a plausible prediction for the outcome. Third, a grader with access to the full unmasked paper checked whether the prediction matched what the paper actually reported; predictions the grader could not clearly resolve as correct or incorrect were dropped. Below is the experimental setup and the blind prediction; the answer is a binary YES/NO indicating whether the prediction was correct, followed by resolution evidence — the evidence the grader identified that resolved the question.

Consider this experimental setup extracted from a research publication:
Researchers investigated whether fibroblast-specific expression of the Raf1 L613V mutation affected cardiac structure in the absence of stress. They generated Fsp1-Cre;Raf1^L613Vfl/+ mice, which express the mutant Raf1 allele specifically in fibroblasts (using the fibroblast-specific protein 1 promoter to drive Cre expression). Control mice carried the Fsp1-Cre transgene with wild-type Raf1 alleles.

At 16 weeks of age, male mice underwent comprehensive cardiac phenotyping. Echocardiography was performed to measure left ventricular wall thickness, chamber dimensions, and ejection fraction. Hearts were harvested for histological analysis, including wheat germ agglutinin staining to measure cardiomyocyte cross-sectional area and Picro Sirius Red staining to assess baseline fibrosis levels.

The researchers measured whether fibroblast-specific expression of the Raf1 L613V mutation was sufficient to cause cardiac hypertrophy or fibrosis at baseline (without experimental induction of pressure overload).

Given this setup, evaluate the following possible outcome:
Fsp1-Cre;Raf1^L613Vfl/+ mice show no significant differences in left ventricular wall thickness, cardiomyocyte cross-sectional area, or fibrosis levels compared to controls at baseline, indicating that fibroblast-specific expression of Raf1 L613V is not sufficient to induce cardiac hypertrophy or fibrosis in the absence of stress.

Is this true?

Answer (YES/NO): NO